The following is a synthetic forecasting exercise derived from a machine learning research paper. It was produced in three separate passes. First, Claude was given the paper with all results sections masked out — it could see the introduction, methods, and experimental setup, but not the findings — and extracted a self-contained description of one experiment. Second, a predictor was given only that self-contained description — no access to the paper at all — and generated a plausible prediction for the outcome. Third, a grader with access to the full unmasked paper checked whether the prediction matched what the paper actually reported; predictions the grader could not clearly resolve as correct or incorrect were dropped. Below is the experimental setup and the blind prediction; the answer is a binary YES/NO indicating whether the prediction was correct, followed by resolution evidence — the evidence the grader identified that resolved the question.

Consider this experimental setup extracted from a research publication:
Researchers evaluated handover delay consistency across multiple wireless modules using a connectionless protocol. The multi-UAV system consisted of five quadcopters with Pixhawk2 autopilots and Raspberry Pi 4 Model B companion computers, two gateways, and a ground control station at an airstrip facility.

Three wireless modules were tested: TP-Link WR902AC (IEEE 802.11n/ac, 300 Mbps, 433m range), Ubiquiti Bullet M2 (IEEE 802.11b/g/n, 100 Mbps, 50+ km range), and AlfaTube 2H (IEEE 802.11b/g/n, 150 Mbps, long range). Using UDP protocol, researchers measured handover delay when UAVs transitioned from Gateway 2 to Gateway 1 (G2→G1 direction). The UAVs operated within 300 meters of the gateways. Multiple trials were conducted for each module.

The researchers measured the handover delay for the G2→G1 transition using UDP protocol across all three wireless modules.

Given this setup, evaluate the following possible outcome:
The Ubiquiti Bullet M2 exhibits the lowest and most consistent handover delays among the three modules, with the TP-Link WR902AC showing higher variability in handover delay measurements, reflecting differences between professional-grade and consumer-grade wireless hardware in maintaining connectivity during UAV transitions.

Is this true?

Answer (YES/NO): NO